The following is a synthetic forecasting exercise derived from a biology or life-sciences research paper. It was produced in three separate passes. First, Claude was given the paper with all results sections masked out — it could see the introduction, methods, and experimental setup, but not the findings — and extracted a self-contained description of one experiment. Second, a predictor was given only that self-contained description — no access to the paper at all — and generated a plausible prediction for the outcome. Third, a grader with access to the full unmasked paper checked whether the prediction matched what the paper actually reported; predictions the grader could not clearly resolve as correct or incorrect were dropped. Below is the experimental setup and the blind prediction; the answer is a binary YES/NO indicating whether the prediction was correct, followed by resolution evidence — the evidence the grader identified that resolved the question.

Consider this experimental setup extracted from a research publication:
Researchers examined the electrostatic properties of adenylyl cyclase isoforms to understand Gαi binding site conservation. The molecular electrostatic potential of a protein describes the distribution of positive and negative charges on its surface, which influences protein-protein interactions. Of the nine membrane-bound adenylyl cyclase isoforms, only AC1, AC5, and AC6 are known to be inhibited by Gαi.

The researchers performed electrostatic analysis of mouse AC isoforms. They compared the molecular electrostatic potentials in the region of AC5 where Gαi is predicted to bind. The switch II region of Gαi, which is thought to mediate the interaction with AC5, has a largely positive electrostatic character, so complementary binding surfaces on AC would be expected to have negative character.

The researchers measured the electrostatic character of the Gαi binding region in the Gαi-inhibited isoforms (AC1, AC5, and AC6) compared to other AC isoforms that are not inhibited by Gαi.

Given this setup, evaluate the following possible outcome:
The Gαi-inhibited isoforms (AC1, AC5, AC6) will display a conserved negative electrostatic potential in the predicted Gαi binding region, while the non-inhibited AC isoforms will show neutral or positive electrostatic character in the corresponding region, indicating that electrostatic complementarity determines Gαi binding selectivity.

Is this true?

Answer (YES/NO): YES